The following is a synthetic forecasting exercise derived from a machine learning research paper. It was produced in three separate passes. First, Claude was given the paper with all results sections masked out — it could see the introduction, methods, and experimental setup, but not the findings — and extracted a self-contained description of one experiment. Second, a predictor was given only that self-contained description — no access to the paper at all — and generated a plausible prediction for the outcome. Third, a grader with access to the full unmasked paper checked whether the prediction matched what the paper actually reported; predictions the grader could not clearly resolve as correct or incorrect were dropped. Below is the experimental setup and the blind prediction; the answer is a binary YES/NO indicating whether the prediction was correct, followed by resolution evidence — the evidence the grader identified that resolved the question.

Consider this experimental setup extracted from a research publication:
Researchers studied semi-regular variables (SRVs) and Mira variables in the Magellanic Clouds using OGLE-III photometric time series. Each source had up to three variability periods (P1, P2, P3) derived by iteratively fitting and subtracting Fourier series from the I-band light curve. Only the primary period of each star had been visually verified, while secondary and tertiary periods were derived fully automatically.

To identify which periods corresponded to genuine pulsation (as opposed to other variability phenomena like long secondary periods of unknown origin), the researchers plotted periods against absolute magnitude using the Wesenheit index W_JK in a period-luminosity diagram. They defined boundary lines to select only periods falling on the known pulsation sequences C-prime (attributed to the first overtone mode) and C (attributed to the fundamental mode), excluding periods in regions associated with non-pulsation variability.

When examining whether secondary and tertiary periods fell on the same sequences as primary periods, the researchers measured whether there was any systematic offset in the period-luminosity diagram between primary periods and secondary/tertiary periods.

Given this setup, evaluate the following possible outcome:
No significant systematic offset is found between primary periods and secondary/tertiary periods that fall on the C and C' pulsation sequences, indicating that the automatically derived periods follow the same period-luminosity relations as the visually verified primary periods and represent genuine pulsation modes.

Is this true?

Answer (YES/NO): NO